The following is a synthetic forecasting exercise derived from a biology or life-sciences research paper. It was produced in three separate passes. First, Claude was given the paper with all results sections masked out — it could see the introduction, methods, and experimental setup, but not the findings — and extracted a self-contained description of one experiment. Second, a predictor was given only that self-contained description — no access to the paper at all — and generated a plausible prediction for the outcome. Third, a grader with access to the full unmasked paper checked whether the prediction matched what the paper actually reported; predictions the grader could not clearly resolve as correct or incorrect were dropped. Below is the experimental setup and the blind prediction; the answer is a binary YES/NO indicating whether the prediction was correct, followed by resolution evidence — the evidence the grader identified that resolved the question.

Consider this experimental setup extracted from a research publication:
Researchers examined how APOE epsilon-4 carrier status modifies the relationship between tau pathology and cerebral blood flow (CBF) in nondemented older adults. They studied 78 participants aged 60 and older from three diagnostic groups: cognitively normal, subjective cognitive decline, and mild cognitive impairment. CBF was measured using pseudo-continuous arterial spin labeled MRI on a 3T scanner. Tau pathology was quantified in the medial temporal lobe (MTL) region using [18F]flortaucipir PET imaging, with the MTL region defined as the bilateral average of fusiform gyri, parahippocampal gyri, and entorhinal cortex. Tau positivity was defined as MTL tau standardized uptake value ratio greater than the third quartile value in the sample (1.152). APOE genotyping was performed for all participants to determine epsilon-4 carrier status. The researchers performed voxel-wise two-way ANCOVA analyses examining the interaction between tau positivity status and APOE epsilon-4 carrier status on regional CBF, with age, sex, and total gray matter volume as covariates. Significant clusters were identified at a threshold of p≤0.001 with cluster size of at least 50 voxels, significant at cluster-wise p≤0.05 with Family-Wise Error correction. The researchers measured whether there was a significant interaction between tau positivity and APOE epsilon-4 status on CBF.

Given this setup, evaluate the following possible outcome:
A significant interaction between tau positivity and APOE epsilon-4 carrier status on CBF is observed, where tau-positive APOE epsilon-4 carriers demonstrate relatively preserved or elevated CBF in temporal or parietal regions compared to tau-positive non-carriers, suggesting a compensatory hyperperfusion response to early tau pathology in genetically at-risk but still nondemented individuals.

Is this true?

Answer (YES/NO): NO